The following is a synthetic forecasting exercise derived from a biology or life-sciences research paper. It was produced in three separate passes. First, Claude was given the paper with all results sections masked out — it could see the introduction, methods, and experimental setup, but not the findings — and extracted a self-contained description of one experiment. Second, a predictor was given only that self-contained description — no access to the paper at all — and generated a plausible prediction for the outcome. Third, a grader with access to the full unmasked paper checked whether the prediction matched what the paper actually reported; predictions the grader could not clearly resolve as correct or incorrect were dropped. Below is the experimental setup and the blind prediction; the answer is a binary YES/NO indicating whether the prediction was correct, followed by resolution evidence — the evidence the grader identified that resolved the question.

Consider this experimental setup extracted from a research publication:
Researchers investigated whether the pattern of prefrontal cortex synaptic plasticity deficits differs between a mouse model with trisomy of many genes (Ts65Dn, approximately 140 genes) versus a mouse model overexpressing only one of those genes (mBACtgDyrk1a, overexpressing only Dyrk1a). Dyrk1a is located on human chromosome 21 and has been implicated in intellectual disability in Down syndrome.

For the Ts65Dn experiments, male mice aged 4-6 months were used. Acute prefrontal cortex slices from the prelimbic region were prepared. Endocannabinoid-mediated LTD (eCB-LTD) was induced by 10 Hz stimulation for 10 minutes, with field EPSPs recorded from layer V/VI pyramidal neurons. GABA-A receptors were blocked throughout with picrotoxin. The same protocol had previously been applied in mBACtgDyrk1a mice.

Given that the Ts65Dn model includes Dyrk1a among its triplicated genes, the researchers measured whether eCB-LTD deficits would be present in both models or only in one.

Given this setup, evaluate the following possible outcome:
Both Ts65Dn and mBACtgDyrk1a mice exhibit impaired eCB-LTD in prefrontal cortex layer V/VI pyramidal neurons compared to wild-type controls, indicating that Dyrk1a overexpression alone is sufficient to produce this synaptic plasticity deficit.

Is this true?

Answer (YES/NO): YES